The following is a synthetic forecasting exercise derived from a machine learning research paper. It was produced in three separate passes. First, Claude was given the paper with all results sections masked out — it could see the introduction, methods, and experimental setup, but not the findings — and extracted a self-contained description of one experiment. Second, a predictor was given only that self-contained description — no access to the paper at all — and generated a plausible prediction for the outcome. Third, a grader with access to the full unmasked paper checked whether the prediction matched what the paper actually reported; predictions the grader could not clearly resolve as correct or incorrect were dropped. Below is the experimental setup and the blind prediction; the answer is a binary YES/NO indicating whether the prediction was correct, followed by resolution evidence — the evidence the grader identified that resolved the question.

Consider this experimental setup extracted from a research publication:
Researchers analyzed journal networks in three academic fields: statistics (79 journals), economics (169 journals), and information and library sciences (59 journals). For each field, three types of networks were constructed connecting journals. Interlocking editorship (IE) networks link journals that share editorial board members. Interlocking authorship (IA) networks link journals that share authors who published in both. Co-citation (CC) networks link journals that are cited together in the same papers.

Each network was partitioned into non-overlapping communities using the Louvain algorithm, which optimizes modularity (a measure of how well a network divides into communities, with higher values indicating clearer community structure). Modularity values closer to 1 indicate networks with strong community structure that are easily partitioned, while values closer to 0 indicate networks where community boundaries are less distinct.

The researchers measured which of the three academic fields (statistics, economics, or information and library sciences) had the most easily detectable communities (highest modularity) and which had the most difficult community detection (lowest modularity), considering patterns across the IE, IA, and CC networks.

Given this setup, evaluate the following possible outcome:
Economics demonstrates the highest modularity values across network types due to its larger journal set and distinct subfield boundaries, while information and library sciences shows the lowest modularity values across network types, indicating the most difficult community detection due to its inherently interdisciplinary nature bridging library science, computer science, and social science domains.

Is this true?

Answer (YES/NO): NO